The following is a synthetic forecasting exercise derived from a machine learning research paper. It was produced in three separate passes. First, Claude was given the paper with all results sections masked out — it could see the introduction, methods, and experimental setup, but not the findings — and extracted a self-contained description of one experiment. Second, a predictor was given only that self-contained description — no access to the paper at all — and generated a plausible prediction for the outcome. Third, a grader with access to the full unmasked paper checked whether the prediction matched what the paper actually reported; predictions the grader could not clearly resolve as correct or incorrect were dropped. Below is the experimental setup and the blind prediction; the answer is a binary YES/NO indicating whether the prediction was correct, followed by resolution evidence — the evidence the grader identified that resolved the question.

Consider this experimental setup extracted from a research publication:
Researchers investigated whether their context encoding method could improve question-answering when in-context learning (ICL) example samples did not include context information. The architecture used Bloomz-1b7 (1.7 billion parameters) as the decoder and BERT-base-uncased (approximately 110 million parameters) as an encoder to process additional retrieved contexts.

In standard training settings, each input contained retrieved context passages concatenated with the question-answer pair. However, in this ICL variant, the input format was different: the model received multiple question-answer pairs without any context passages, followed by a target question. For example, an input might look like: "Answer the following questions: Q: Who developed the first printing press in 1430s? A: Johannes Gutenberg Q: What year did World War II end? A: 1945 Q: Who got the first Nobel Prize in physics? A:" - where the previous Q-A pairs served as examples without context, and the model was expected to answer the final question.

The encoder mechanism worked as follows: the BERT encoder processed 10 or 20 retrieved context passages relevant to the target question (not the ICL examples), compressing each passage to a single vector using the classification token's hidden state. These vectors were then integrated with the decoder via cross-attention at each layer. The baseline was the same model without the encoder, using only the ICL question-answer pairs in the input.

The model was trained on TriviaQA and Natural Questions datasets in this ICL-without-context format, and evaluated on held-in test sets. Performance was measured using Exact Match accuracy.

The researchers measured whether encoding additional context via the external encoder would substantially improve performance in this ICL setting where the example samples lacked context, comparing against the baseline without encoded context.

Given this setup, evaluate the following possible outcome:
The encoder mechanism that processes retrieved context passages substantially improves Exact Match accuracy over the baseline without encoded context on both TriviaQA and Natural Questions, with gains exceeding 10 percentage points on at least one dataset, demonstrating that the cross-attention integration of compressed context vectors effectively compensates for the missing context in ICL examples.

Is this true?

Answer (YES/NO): NO